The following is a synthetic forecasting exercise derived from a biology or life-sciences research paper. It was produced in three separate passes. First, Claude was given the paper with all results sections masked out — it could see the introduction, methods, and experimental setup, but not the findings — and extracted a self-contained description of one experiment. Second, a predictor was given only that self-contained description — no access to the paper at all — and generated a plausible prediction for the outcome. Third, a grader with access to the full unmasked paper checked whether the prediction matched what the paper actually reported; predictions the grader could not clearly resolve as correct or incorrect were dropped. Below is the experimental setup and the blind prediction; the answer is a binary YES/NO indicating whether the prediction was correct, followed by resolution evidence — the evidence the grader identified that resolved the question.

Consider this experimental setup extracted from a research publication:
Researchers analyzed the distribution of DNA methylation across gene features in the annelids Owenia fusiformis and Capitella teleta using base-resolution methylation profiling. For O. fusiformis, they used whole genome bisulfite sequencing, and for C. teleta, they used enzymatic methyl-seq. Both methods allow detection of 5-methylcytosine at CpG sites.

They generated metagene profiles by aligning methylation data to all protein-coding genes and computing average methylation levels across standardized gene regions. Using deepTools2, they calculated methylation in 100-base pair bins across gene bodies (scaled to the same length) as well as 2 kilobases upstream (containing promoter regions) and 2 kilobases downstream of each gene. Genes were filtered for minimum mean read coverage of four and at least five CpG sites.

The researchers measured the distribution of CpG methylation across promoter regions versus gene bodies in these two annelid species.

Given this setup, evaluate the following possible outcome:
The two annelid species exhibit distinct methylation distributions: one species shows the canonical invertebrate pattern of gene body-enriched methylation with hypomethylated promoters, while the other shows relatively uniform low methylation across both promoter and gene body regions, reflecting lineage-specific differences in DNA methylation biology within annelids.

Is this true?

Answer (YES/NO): NO